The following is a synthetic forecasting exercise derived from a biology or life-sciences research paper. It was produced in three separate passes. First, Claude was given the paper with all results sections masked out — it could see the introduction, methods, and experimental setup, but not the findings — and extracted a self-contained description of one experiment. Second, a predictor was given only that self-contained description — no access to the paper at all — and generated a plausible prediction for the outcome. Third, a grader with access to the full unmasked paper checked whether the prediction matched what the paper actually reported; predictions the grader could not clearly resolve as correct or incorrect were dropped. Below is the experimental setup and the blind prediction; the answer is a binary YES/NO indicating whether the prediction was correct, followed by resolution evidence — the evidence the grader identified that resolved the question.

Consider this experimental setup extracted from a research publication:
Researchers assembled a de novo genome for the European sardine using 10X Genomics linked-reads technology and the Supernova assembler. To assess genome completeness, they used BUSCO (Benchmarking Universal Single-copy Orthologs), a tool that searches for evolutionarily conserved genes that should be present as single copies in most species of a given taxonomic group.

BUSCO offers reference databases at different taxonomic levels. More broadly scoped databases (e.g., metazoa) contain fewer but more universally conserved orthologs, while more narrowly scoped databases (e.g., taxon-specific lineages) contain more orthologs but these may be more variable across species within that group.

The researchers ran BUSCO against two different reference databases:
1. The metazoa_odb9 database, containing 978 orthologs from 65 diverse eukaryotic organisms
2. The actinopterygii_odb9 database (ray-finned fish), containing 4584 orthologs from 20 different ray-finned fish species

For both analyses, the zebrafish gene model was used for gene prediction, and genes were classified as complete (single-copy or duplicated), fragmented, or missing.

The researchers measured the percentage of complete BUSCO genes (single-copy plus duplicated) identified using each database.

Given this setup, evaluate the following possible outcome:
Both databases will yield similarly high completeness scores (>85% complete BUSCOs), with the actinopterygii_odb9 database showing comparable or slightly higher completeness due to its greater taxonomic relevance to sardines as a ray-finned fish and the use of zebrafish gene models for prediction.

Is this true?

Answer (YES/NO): NO